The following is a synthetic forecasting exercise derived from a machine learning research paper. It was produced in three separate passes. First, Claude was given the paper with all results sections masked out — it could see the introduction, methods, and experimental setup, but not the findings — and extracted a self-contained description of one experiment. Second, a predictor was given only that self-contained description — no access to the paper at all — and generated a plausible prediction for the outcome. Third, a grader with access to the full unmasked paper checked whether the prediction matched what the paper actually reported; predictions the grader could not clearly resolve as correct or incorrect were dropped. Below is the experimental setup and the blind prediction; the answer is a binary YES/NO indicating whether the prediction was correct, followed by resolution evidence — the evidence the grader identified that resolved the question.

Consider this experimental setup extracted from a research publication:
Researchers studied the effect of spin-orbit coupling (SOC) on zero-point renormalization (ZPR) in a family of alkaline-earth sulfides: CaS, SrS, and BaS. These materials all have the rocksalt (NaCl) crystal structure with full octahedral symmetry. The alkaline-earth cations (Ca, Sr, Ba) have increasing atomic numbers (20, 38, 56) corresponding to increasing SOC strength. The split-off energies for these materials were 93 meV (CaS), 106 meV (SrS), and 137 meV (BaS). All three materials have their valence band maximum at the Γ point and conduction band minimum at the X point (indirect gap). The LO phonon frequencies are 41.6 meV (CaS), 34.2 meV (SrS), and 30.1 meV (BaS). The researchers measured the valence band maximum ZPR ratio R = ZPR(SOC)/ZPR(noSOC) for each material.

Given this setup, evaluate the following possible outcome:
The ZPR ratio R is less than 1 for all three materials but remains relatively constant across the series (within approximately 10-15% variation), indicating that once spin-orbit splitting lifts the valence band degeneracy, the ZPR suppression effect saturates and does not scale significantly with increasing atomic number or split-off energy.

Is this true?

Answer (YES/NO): NO